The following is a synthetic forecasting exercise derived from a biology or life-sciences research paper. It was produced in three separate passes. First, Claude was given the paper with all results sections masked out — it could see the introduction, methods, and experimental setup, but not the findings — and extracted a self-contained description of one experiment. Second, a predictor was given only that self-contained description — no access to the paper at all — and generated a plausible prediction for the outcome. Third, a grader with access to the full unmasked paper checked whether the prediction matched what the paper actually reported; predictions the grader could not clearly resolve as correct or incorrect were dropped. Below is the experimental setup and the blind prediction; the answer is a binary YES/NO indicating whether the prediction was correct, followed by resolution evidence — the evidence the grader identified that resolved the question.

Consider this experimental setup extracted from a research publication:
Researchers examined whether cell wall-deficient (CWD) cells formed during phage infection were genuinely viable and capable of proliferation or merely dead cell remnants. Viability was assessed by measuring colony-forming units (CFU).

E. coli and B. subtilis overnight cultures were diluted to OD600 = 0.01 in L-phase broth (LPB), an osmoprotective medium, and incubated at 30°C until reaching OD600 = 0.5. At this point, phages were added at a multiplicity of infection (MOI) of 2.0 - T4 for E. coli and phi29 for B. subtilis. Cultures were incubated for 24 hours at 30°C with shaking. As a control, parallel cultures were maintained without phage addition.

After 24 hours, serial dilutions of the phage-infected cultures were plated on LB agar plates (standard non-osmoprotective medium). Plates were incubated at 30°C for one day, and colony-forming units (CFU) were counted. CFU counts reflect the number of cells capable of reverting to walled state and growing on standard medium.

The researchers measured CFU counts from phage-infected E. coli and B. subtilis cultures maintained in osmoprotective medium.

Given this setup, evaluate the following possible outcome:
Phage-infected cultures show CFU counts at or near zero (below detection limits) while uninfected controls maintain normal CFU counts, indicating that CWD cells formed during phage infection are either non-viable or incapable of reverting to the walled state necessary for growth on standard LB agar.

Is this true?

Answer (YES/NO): NO